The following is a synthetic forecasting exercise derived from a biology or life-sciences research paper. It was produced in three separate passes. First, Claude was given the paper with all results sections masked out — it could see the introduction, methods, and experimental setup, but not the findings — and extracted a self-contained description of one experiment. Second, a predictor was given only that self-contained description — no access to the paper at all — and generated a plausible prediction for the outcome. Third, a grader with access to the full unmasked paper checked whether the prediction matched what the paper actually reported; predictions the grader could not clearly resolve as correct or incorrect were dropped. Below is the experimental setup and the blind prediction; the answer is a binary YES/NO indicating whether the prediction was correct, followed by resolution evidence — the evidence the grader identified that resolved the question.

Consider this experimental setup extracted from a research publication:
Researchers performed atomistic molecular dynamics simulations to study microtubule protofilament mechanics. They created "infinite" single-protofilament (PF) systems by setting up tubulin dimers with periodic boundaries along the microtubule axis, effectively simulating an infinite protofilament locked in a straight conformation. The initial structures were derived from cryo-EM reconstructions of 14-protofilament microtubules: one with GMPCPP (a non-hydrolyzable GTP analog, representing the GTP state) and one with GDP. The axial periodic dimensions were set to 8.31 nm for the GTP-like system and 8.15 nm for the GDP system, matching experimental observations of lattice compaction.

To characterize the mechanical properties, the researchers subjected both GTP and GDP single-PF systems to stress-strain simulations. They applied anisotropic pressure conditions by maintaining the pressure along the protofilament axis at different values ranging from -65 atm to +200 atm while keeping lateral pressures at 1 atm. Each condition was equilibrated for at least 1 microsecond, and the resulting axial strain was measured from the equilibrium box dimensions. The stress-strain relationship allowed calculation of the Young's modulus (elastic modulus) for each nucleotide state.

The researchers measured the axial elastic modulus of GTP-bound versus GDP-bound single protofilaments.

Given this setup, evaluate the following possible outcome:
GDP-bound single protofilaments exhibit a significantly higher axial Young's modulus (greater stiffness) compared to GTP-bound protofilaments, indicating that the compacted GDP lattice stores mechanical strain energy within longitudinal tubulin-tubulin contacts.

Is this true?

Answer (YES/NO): YES